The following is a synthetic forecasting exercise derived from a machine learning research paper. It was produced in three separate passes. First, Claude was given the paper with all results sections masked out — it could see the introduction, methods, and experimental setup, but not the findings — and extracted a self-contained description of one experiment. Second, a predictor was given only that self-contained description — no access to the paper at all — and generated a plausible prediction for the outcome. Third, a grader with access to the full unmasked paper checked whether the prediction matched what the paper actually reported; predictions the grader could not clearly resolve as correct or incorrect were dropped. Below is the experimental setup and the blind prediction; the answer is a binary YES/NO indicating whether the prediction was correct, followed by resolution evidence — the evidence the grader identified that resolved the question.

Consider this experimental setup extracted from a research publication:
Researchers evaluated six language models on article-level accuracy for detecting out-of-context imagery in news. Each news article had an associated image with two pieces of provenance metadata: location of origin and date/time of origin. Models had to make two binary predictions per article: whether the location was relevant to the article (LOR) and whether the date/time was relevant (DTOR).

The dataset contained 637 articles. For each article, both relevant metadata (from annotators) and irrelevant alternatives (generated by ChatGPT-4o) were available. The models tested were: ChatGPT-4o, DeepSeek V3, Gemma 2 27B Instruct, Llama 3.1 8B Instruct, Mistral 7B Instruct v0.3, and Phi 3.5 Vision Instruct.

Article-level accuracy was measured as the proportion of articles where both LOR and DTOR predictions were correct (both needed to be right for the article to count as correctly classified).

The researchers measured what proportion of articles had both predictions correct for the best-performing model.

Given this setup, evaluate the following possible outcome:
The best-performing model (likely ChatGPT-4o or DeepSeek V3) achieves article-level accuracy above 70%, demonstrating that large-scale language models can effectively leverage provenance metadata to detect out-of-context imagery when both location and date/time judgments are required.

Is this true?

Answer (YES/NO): NO